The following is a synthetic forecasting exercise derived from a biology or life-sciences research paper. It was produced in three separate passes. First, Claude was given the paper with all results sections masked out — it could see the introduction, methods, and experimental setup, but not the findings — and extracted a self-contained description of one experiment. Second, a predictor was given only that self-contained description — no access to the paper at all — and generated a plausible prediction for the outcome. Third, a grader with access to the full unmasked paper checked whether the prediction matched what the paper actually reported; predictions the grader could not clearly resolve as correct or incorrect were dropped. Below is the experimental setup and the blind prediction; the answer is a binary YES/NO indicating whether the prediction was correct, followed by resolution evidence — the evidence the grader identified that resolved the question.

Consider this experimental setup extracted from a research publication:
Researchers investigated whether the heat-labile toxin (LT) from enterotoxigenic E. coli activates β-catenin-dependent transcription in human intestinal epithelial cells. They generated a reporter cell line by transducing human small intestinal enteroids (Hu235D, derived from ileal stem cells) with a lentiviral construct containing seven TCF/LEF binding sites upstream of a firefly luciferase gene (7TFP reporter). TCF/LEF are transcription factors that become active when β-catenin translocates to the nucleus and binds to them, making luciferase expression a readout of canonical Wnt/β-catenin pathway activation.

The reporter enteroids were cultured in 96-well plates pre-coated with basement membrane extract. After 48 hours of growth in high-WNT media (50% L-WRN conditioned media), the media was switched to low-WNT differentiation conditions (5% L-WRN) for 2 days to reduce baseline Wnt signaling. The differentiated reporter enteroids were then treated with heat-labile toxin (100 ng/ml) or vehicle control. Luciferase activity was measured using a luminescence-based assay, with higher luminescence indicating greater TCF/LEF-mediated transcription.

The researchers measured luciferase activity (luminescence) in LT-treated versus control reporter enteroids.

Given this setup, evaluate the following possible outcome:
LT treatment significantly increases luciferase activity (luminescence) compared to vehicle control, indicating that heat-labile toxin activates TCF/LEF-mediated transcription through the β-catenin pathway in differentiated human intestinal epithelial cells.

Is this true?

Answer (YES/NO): YES